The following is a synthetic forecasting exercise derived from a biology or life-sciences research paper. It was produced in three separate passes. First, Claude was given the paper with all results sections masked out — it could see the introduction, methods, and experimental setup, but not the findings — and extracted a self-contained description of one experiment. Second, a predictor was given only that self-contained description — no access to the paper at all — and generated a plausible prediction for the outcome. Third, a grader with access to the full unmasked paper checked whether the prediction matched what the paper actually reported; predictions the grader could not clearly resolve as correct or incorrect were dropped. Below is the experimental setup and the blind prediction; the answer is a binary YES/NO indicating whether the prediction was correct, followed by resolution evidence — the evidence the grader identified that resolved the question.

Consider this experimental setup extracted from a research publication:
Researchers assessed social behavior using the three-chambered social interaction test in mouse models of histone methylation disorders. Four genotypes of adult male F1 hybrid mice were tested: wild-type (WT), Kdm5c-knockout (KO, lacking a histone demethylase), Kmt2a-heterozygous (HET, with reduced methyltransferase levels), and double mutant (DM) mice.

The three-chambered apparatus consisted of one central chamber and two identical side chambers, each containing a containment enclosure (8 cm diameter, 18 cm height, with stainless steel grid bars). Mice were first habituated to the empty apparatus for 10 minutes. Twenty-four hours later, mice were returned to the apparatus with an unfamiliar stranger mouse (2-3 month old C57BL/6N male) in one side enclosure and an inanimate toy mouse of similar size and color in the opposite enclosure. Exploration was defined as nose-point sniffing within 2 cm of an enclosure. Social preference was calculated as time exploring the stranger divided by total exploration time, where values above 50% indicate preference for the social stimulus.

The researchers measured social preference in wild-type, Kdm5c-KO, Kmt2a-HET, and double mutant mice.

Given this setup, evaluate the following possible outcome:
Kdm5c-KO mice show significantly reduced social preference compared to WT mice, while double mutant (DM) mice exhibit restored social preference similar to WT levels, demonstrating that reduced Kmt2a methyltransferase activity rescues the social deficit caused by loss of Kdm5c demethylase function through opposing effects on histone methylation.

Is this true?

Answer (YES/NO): NO